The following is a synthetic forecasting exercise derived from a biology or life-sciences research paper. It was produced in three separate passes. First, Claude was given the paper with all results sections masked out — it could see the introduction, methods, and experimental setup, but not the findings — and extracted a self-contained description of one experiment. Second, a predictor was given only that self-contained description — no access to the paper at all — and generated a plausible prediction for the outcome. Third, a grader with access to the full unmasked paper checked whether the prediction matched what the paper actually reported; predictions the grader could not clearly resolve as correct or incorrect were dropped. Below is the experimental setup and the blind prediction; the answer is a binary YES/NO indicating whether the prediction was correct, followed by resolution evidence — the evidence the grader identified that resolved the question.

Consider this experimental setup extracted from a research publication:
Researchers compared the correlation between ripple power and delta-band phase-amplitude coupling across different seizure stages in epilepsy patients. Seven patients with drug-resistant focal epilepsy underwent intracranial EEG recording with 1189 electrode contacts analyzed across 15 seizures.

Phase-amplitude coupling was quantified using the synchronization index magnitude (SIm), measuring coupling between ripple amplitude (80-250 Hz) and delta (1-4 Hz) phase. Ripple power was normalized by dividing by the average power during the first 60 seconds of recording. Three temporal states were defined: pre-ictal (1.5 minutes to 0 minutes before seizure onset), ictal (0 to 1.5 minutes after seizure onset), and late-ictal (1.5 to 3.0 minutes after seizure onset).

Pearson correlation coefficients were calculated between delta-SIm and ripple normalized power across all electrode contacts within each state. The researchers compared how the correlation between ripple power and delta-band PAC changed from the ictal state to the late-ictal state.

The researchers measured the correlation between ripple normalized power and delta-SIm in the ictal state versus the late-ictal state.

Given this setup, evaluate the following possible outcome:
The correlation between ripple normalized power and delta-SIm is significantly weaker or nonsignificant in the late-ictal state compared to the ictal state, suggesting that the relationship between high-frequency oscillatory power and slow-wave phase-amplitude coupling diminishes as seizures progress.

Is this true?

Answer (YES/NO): NO